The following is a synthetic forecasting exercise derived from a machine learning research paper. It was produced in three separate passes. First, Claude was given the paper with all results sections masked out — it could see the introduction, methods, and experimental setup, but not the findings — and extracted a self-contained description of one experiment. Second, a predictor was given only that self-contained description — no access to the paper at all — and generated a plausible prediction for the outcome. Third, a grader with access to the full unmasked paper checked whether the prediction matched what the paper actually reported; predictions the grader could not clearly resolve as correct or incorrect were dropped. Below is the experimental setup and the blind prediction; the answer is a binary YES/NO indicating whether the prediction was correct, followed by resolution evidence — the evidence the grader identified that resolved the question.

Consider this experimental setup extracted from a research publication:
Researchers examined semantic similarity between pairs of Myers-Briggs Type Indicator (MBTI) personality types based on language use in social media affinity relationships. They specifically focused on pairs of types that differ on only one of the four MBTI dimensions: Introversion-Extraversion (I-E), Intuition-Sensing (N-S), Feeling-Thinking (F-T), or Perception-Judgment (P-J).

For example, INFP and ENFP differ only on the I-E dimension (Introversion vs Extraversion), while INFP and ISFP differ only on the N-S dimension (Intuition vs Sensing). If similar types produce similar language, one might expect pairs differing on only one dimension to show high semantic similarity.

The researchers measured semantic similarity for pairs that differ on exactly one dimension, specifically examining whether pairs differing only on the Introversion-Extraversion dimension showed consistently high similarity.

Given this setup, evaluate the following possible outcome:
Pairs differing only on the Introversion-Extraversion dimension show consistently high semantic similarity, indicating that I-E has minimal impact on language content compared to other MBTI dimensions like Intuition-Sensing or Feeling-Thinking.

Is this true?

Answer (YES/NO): NO